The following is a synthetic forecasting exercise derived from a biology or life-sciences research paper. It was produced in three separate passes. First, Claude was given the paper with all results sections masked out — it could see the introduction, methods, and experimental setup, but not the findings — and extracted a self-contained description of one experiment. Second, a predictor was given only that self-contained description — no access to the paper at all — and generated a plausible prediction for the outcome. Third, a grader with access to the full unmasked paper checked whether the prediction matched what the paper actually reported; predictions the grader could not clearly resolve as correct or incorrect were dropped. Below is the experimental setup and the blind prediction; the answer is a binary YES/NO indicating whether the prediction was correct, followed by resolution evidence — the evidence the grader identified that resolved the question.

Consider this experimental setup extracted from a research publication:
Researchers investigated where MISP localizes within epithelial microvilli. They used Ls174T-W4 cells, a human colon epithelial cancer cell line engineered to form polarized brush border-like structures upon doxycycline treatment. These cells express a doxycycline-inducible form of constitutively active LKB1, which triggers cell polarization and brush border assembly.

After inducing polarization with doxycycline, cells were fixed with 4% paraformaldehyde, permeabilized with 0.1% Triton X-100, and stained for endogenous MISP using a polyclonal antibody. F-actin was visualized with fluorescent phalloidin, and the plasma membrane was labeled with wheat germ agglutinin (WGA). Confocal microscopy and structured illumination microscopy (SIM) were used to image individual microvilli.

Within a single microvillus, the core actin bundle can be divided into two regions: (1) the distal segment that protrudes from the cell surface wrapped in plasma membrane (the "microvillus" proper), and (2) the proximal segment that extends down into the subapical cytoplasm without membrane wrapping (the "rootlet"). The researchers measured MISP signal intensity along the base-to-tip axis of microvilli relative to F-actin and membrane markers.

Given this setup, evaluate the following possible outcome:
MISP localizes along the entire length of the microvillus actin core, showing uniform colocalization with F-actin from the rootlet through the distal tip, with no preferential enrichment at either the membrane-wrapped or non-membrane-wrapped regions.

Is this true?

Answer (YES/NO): NO